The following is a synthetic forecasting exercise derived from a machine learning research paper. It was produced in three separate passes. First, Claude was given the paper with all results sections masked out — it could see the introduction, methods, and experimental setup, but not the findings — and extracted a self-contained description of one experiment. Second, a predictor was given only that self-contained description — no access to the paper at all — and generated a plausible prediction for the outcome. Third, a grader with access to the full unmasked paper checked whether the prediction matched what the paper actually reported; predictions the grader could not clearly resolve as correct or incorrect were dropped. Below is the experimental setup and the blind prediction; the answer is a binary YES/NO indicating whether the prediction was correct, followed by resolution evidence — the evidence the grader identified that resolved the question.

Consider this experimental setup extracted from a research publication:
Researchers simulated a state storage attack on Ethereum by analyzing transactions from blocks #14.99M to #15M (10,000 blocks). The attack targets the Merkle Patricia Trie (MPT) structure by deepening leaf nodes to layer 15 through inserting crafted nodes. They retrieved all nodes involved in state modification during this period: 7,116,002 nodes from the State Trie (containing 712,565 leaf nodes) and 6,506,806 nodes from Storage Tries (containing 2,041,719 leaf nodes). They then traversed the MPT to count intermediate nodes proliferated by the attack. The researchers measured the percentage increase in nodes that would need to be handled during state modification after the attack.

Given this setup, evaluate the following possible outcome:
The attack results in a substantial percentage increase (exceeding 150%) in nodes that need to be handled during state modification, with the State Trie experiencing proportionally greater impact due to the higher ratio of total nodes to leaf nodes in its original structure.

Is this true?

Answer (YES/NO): NO